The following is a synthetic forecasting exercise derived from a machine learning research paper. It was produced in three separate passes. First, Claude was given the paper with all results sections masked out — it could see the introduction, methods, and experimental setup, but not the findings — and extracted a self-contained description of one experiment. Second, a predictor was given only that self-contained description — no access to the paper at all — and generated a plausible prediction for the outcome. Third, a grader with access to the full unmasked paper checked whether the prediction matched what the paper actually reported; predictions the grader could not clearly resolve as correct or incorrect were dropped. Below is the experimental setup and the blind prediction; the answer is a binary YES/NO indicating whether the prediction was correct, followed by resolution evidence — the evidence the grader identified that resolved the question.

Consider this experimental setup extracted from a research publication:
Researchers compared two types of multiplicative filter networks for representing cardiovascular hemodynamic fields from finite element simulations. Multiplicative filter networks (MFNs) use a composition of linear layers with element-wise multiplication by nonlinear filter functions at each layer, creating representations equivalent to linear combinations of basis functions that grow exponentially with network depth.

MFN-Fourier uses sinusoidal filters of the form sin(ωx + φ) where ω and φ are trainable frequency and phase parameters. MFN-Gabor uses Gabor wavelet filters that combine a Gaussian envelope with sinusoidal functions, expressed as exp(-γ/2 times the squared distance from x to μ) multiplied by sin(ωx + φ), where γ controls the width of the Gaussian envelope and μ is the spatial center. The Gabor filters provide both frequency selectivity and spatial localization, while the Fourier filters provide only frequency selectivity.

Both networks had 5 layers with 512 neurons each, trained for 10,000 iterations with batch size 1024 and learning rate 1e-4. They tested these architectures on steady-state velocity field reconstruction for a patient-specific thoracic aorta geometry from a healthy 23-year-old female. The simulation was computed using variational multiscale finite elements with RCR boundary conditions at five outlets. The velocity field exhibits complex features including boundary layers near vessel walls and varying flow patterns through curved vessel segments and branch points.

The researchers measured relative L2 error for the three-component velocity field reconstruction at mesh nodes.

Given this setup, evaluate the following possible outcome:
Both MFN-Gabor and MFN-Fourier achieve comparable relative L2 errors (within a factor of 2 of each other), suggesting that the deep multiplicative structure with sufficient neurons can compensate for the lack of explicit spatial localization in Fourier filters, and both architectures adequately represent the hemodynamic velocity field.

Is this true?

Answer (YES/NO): YES